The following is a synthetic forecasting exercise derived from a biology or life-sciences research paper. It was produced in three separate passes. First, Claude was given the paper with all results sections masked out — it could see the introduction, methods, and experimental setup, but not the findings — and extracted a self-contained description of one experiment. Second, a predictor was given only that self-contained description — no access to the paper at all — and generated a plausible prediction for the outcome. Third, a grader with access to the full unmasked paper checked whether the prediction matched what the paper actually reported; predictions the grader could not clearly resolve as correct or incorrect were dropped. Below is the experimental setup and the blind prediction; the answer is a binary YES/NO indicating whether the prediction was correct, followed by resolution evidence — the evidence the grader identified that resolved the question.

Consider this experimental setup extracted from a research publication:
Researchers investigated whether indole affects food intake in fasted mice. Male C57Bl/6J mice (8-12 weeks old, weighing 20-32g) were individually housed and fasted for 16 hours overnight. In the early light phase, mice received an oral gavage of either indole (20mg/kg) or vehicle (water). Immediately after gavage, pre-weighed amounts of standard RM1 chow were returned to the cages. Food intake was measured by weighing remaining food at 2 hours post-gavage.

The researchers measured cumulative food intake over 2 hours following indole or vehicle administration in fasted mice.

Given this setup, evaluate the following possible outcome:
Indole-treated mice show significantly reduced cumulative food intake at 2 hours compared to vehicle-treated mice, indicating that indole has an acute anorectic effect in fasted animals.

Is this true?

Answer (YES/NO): NO